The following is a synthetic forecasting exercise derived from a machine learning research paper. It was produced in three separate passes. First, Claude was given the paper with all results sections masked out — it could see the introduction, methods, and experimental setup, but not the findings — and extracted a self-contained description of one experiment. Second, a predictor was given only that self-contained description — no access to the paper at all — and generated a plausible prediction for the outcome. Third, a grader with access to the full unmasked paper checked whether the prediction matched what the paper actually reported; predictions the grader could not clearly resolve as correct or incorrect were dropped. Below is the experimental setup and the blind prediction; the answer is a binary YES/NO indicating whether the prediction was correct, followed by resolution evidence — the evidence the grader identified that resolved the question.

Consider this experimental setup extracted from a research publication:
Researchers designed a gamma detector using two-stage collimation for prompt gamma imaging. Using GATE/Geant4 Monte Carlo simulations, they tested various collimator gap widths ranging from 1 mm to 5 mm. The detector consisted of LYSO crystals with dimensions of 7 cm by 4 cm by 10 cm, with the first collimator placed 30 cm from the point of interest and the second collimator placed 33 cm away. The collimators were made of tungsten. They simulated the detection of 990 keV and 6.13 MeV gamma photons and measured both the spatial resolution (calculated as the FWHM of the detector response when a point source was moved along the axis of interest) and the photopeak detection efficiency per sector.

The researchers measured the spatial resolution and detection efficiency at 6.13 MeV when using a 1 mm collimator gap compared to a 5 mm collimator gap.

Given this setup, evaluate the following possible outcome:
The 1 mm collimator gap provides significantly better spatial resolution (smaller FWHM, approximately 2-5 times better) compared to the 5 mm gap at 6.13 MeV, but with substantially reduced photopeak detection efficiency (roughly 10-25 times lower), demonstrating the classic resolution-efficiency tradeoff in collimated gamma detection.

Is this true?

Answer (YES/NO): NO